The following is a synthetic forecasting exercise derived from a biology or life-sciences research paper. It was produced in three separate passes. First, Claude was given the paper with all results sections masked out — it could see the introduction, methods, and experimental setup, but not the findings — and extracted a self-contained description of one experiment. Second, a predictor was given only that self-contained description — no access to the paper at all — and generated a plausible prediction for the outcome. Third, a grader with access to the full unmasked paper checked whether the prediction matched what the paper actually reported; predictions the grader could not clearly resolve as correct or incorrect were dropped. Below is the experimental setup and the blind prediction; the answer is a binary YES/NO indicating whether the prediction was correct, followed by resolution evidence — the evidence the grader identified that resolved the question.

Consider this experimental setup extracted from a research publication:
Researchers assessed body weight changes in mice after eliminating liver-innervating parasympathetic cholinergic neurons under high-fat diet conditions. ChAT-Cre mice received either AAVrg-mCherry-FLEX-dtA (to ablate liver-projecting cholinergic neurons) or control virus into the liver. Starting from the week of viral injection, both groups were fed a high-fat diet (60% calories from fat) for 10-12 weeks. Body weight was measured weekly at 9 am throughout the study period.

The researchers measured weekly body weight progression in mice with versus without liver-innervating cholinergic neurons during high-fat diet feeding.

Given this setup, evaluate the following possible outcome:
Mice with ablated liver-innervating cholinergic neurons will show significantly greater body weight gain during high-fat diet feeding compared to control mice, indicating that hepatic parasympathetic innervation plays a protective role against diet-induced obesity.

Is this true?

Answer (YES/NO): NO